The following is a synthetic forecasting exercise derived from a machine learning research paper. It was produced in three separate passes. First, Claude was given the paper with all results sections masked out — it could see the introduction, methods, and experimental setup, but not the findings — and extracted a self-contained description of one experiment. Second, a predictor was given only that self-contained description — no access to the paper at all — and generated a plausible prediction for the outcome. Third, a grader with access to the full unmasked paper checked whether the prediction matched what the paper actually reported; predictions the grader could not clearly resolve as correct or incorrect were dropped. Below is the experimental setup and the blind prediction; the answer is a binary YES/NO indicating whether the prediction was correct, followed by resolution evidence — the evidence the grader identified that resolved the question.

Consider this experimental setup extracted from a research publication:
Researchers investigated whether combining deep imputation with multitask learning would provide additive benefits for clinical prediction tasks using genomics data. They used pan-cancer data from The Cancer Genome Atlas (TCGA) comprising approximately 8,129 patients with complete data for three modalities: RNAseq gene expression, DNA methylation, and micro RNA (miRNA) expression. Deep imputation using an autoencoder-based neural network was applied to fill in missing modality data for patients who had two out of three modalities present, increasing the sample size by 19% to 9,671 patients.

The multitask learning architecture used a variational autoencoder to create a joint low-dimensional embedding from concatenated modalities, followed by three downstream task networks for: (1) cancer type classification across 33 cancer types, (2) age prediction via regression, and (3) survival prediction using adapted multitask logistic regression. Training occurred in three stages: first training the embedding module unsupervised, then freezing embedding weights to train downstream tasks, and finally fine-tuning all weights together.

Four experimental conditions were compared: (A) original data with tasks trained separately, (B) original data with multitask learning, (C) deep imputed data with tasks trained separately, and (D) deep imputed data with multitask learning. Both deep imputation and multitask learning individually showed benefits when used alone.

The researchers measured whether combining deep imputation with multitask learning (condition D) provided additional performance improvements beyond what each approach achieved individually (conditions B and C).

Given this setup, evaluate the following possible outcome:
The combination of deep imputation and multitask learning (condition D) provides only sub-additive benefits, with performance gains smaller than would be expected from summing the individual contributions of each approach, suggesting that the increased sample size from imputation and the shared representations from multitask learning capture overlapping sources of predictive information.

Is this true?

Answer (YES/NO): NO